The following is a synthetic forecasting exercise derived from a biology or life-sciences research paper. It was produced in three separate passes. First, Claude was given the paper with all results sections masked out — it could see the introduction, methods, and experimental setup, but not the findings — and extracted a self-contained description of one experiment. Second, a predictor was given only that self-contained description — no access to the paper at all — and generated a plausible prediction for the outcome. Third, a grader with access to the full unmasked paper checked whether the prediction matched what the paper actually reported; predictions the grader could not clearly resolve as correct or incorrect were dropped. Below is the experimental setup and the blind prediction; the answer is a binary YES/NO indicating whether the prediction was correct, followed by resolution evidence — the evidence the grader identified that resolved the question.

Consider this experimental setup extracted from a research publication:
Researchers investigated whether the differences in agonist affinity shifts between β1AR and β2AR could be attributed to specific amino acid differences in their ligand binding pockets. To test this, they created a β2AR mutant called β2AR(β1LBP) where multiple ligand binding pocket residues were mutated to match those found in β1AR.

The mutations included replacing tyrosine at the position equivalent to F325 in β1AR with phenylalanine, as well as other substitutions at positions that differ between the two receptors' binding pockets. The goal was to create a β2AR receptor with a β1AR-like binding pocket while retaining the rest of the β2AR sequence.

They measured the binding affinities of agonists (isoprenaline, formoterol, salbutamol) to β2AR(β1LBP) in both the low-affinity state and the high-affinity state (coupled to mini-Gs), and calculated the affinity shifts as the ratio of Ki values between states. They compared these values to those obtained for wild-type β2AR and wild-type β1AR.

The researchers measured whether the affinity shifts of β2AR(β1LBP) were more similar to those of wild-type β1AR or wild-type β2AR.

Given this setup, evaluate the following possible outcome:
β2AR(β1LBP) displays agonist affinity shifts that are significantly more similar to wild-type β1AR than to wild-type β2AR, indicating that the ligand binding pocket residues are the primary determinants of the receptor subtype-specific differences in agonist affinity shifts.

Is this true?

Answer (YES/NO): YES